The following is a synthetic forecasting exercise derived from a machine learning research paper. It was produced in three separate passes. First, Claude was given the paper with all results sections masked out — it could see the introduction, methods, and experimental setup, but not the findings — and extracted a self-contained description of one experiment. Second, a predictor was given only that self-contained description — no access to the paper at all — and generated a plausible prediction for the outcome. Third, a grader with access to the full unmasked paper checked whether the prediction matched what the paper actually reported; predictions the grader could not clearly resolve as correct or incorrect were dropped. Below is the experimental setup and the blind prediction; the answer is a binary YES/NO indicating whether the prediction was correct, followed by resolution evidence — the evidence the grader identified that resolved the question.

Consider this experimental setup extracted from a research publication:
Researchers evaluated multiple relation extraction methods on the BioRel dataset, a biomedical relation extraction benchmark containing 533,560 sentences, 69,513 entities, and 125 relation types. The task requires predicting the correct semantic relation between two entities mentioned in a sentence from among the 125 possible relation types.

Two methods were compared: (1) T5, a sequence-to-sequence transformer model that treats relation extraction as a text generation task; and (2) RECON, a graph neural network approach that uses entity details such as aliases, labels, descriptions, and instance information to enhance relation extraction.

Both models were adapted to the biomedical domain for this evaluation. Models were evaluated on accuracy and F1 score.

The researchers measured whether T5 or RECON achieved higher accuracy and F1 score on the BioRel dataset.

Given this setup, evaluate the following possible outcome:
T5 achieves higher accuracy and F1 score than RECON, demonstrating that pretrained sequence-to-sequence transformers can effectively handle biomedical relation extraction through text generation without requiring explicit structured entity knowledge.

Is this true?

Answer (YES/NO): NO